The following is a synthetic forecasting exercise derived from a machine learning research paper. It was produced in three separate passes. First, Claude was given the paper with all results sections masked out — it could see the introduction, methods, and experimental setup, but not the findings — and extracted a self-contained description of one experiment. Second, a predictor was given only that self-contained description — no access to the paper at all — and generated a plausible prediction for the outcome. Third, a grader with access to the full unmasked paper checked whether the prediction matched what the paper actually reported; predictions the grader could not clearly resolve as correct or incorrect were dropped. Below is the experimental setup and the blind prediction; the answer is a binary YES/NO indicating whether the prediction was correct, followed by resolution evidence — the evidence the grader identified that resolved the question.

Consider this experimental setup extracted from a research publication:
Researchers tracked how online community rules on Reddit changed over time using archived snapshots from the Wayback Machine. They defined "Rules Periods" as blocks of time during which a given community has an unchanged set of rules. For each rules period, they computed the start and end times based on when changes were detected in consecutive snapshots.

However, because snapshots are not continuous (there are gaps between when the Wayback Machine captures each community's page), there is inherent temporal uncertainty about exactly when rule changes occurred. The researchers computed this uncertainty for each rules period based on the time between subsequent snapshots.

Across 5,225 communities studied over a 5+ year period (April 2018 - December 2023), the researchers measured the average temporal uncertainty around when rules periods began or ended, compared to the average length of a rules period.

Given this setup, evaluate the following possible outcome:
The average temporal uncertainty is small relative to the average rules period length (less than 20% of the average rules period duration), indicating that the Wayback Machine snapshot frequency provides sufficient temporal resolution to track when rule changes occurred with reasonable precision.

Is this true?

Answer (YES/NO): YES